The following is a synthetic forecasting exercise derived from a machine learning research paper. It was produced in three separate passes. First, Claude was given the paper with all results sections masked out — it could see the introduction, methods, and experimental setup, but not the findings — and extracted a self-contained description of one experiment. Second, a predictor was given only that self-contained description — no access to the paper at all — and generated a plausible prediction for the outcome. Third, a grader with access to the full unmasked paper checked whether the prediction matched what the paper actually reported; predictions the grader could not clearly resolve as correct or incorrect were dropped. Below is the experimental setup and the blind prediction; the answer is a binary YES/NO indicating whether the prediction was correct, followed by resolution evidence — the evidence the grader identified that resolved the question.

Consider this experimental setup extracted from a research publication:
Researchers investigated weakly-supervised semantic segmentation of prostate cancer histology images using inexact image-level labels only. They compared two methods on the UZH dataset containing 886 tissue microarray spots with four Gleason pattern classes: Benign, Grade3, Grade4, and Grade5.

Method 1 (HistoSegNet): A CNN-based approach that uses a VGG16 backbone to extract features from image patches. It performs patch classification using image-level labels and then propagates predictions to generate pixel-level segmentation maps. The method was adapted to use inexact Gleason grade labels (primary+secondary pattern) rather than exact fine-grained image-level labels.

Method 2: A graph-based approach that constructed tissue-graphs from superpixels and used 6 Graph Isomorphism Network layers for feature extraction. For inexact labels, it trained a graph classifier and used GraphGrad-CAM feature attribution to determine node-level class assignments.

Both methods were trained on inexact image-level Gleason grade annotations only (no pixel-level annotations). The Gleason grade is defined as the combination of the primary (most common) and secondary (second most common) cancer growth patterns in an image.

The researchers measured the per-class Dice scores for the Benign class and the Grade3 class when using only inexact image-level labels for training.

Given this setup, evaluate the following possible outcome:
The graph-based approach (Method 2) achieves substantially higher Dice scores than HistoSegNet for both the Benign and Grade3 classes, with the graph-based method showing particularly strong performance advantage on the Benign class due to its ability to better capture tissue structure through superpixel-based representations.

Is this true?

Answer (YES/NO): NO